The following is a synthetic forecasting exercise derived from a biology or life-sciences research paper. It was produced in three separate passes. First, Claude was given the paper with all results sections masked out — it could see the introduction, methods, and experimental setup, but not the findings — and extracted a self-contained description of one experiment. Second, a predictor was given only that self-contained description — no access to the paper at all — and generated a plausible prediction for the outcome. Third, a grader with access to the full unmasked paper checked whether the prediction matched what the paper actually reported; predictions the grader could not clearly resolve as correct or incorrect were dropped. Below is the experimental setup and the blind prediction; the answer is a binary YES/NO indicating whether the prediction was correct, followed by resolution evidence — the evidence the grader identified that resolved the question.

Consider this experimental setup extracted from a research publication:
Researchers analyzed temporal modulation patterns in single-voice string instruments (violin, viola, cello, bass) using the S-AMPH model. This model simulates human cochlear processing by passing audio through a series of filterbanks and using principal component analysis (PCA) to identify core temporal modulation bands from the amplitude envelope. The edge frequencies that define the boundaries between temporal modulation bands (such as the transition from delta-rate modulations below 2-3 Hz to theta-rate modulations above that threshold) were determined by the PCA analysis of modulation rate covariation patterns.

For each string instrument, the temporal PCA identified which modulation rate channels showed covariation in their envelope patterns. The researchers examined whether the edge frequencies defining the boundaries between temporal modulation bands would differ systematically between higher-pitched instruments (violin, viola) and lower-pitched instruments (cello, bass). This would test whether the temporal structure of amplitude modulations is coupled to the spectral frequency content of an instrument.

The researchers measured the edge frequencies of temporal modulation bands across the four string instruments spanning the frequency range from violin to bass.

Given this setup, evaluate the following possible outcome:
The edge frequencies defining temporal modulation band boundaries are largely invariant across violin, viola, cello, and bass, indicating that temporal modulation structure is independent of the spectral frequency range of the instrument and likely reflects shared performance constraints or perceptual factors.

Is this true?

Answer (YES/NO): YES